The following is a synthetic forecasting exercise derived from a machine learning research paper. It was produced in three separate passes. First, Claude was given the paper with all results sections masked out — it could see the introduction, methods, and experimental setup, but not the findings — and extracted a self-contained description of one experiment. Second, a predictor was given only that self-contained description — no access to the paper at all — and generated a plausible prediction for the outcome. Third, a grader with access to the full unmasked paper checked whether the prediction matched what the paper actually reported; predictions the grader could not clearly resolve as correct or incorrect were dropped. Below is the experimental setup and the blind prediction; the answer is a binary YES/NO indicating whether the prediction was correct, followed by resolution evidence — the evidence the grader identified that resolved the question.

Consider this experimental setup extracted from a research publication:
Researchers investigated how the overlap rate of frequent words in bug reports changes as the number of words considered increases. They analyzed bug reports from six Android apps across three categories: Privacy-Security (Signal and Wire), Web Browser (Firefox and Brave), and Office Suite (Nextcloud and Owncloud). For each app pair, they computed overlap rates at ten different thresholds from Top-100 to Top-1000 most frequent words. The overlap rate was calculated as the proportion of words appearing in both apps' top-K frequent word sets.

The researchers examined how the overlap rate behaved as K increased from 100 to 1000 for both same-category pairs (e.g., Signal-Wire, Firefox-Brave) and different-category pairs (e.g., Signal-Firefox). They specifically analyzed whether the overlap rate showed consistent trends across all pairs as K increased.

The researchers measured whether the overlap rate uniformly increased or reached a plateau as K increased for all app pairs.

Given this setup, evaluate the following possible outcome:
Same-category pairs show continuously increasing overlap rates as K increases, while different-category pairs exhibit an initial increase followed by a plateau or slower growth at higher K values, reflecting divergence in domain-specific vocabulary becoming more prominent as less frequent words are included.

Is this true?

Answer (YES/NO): NO